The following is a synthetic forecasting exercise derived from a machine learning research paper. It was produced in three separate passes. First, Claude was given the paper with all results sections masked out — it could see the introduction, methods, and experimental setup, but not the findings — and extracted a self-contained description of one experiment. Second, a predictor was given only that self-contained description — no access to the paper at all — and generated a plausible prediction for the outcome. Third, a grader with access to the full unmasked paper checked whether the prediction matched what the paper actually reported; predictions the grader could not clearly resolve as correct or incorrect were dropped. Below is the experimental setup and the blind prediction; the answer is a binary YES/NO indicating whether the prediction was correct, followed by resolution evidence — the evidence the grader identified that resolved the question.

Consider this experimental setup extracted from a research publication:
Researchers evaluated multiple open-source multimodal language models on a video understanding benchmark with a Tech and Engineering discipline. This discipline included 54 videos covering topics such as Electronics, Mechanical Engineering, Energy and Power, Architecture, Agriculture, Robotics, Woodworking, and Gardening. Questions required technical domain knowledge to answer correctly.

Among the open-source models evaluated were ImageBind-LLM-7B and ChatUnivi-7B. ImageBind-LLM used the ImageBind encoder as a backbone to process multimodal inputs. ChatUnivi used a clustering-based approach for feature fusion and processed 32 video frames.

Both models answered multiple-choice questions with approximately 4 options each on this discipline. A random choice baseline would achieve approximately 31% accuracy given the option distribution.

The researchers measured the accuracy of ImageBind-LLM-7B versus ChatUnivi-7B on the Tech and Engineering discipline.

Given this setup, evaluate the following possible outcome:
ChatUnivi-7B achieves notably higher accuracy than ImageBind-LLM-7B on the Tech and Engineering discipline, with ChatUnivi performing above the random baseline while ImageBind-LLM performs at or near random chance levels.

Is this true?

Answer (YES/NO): NO